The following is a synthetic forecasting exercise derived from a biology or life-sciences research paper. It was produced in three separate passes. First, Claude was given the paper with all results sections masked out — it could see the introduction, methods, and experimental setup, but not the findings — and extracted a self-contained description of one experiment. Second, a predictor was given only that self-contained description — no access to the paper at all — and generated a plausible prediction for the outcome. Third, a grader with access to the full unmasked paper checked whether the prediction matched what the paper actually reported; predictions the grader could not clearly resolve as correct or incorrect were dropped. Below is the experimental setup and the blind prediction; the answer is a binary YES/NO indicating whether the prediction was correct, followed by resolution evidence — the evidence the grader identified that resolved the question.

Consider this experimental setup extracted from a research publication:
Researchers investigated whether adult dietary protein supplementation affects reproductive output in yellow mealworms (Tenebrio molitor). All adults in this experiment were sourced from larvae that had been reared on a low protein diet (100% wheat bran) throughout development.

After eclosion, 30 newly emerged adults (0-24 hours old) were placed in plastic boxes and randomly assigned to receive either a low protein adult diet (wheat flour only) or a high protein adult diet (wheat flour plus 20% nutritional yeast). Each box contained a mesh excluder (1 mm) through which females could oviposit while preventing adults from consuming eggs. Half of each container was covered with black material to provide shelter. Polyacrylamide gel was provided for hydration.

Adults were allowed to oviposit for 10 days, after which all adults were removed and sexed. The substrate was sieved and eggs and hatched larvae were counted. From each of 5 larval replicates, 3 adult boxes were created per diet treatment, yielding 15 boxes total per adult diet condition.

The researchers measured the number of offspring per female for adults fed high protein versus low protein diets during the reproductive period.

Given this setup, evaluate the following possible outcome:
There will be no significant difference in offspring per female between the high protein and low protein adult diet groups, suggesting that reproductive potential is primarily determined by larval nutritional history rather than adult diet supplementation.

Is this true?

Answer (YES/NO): NO